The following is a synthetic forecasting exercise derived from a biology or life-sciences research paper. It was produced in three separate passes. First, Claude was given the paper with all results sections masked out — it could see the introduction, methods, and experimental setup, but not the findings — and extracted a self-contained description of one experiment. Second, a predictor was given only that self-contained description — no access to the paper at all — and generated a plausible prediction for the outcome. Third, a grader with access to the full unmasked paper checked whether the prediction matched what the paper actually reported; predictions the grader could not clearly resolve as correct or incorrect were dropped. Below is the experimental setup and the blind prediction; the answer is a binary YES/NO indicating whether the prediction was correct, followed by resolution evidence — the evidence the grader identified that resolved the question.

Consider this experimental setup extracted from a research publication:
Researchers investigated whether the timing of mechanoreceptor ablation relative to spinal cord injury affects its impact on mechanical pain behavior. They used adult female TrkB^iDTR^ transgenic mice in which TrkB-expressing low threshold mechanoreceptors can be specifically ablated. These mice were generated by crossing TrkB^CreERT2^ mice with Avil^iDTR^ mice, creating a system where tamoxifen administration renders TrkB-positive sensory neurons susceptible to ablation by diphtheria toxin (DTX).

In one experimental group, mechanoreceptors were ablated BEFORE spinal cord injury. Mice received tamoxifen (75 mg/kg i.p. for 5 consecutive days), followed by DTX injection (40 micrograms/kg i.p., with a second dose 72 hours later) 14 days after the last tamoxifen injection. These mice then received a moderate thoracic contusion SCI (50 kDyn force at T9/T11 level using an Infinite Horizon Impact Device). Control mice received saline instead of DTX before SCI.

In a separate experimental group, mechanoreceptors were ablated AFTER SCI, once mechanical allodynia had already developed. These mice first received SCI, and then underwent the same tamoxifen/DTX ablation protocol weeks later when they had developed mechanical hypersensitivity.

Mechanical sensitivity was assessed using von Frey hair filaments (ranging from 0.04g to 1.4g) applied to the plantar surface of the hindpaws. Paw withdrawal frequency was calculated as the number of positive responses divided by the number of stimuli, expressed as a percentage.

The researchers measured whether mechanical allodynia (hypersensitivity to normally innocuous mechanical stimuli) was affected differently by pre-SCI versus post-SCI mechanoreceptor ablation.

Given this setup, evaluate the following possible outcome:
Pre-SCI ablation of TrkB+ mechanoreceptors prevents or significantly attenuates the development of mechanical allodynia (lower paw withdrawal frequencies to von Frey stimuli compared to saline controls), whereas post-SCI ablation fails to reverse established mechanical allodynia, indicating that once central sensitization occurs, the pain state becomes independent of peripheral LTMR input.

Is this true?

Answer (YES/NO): NO